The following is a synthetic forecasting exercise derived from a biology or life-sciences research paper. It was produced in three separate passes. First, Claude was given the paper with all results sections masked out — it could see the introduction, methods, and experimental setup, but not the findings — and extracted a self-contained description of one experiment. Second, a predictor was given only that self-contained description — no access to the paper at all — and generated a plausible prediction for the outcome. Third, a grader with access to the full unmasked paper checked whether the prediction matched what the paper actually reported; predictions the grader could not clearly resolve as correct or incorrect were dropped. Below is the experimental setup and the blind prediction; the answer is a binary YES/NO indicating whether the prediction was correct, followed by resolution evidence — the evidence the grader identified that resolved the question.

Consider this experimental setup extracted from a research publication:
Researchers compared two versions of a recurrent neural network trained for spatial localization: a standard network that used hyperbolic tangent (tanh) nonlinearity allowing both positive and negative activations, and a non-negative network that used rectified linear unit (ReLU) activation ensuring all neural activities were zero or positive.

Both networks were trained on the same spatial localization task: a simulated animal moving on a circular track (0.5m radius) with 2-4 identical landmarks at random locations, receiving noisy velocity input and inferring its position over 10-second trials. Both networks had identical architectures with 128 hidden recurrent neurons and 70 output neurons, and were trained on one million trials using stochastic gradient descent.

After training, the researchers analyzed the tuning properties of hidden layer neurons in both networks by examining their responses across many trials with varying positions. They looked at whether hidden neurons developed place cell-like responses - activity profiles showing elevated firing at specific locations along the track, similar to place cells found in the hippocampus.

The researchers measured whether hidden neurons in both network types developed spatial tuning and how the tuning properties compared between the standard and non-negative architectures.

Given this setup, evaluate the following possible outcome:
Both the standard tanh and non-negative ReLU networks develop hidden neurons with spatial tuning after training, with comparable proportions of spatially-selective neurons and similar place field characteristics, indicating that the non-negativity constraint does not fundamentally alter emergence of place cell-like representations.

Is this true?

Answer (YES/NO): YES